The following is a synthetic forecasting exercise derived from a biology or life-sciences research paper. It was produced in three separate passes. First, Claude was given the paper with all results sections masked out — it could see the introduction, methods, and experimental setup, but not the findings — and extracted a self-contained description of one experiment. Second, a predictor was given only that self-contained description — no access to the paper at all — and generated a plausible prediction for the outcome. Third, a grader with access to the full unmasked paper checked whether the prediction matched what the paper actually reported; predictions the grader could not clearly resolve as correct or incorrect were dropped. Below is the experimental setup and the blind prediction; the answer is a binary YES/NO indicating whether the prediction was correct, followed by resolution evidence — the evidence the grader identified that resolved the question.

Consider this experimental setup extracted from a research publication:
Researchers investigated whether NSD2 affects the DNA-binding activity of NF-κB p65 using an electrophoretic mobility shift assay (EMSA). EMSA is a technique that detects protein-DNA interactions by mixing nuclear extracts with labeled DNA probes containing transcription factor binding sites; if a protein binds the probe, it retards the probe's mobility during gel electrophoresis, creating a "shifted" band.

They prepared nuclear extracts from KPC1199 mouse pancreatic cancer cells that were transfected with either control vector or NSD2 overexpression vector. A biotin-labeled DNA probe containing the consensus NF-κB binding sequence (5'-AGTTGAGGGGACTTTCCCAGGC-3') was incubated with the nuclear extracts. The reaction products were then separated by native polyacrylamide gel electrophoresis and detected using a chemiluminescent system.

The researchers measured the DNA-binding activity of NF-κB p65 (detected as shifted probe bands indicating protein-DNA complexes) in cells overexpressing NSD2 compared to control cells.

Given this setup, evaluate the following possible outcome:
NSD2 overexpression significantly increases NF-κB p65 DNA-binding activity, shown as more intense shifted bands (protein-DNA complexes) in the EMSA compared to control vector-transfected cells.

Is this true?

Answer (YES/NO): NO